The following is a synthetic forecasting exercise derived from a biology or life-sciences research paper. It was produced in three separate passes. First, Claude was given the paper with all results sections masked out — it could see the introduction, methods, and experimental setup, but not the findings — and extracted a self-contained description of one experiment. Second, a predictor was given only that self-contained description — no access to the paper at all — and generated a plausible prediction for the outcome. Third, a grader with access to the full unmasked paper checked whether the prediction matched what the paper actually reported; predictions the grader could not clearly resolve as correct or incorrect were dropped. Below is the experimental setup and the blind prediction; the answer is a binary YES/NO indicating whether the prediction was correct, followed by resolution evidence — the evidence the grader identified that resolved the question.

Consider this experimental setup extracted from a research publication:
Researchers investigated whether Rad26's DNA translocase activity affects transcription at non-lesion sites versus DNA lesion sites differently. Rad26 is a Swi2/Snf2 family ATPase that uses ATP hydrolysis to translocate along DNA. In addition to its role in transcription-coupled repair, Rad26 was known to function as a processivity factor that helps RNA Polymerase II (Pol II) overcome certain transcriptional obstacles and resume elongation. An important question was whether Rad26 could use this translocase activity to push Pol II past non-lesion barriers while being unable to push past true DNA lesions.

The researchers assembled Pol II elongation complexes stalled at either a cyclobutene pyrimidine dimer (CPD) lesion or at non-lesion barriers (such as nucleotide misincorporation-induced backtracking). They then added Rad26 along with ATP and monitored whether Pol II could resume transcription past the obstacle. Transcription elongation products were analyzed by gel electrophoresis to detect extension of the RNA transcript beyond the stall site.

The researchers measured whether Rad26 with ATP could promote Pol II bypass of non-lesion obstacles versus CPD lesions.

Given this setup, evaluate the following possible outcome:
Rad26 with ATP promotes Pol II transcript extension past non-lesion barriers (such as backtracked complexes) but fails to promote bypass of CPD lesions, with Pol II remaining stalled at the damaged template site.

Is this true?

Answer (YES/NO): YES